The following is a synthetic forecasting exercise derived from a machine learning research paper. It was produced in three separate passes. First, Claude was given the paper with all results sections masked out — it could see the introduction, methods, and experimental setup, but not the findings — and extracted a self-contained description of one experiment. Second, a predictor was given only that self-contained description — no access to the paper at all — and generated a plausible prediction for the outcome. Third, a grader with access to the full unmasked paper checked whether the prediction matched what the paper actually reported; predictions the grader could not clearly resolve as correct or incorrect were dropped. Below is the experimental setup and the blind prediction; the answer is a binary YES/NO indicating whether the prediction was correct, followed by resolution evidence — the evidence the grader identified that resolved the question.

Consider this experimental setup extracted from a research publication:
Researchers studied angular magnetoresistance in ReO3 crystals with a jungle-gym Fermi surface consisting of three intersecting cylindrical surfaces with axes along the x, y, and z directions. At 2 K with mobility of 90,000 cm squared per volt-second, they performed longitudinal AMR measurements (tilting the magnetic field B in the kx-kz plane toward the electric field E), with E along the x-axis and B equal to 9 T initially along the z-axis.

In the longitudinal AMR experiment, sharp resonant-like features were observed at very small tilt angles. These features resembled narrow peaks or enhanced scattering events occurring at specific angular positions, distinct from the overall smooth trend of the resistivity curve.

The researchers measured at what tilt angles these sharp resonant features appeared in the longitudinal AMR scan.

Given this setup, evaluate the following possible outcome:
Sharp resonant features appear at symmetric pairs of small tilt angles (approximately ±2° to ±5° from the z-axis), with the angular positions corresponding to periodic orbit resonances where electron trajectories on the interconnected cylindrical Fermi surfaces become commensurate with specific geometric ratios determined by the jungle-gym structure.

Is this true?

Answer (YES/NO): NO